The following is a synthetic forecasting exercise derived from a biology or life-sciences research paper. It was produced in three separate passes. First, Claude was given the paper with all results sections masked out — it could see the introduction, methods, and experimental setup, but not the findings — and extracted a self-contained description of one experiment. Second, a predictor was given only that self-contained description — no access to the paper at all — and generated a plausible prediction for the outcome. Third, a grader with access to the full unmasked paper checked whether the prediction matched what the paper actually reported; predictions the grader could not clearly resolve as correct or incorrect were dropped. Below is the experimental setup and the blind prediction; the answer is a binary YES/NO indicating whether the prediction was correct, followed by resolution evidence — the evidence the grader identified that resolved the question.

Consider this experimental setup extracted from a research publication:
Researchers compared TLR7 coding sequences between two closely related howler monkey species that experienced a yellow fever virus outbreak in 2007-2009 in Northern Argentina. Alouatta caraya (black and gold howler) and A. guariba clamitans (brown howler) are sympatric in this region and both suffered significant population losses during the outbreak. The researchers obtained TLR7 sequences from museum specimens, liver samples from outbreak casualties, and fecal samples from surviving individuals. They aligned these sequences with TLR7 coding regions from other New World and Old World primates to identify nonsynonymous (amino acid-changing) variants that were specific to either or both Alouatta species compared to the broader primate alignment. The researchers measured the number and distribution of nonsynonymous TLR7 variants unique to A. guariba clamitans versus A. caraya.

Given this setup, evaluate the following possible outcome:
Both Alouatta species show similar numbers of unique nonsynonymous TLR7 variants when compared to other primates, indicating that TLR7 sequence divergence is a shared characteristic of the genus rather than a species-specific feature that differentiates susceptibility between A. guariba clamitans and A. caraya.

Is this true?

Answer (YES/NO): NO